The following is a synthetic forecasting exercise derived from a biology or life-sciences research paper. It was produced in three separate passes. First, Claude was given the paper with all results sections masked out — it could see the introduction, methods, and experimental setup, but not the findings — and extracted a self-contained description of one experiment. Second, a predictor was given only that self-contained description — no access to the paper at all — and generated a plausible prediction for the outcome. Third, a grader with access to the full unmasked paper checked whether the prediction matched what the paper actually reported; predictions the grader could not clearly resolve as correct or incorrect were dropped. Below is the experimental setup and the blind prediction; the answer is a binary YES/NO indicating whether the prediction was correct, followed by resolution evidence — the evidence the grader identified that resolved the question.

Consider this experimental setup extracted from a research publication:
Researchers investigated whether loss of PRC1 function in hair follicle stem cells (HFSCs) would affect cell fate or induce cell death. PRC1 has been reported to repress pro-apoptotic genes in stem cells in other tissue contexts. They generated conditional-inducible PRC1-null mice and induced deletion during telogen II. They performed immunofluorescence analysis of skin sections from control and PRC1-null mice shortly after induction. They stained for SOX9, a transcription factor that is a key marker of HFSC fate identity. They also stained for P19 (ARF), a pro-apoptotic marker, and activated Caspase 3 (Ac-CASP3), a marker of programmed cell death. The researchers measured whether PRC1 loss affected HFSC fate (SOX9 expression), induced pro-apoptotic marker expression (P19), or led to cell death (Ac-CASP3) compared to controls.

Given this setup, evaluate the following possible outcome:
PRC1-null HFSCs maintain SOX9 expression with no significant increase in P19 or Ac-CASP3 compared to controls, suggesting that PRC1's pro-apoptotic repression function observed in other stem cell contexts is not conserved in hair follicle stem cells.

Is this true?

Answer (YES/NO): YES